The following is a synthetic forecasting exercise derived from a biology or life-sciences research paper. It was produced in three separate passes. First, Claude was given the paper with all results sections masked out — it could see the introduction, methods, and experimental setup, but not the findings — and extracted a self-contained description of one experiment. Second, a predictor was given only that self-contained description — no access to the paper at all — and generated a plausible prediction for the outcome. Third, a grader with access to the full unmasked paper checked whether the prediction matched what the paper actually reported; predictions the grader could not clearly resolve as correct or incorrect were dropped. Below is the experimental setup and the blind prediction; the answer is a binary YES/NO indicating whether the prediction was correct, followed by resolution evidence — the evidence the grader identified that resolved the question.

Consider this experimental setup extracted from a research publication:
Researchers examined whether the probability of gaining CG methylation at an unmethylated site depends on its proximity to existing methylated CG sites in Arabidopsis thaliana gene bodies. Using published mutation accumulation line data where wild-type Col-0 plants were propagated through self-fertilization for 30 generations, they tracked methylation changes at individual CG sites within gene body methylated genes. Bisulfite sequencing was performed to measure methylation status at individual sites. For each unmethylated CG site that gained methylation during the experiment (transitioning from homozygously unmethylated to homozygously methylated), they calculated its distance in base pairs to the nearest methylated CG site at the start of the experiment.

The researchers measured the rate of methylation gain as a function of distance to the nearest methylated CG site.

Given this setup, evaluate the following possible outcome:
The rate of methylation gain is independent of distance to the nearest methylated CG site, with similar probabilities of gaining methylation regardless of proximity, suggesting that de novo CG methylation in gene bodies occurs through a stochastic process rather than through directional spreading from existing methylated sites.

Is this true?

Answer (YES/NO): NO